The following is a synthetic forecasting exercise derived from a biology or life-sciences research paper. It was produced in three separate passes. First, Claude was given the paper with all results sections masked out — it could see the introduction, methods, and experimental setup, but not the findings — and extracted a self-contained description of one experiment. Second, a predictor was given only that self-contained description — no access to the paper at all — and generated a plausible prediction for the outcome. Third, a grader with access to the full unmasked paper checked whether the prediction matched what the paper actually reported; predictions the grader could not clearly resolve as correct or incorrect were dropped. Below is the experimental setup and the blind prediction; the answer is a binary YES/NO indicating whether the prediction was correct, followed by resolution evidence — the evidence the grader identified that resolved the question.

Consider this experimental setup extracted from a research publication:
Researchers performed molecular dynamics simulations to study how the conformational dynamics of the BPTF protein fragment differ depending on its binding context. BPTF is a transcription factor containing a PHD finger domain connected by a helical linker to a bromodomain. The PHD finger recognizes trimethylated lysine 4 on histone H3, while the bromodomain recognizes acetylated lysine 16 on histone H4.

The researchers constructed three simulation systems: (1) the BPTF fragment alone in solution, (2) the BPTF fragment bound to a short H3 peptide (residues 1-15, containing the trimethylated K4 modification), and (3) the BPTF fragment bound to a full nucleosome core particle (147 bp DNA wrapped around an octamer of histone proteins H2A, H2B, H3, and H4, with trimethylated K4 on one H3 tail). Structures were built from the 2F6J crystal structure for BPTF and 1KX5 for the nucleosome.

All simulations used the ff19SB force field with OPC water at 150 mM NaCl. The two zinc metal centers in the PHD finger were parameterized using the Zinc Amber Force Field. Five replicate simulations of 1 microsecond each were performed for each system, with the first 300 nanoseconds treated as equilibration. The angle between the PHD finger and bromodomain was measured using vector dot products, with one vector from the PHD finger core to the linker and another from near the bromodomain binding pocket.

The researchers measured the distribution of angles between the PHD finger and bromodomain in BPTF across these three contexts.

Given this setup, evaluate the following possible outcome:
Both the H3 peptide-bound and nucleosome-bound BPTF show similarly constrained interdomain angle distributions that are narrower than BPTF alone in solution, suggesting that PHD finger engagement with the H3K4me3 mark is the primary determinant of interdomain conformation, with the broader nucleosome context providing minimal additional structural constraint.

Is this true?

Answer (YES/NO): NO